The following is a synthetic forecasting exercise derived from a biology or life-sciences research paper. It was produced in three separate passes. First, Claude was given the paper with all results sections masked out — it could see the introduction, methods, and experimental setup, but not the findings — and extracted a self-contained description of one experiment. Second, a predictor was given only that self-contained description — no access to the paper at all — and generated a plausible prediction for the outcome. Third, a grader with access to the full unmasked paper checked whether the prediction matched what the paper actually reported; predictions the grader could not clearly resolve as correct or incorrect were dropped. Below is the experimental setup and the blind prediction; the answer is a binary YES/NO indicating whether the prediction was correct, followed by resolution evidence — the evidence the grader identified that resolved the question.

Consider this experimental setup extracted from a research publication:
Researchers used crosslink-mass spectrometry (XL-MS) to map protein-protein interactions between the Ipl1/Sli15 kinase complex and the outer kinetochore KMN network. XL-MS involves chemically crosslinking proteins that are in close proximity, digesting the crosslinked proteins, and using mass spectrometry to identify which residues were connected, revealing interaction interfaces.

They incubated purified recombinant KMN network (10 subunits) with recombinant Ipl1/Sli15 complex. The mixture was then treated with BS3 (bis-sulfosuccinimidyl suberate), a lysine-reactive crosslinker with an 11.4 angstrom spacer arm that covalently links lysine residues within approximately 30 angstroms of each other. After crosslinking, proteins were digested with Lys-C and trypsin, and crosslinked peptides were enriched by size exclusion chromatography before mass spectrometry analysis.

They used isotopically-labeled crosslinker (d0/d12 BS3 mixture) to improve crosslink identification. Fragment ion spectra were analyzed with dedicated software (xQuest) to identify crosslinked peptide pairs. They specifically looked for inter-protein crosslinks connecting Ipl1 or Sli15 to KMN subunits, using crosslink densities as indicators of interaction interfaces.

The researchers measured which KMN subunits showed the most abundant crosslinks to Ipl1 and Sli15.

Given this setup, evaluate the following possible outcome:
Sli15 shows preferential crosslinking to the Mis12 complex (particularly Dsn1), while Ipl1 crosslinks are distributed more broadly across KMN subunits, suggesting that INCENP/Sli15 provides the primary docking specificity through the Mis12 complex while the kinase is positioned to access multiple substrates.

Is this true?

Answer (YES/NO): NO